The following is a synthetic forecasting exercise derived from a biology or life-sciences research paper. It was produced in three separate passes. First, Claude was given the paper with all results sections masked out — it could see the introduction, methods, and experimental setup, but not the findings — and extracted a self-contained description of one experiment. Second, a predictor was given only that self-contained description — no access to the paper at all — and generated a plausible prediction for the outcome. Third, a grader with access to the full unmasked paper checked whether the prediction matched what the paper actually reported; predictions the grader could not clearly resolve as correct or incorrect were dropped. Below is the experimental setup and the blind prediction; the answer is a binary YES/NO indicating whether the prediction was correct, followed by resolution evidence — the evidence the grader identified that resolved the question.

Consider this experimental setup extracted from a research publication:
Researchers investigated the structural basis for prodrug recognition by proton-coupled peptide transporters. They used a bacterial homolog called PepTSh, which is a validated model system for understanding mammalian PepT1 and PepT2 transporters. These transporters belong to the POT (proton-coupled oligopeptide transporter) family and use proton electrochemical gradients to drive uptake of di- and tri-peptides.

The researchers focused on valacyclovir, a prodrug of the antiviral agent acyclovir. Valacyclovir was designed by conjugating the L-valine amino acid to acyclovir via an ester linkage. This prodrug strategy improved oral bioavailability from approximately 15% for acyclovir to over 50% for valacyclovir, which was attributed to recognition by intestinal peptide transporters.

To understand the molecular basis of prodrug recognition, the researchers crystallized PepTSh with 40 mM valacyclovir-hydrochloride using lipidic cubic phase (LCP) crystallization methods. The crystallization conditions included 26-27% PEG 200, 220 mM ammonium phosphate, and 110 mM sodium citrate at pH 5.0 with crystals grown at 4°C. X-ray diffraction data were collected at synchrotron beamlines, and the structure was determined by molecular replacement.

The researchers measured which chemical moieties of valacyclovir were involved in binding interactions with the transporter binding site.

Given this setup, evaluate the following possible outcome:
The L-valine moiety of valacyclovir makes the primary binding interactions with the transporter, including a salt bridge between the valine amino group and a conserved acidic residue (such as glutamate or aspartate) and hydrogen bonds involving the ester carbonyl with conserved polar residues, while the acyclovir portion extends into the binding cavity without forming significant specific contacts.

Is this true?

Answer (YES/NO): NO